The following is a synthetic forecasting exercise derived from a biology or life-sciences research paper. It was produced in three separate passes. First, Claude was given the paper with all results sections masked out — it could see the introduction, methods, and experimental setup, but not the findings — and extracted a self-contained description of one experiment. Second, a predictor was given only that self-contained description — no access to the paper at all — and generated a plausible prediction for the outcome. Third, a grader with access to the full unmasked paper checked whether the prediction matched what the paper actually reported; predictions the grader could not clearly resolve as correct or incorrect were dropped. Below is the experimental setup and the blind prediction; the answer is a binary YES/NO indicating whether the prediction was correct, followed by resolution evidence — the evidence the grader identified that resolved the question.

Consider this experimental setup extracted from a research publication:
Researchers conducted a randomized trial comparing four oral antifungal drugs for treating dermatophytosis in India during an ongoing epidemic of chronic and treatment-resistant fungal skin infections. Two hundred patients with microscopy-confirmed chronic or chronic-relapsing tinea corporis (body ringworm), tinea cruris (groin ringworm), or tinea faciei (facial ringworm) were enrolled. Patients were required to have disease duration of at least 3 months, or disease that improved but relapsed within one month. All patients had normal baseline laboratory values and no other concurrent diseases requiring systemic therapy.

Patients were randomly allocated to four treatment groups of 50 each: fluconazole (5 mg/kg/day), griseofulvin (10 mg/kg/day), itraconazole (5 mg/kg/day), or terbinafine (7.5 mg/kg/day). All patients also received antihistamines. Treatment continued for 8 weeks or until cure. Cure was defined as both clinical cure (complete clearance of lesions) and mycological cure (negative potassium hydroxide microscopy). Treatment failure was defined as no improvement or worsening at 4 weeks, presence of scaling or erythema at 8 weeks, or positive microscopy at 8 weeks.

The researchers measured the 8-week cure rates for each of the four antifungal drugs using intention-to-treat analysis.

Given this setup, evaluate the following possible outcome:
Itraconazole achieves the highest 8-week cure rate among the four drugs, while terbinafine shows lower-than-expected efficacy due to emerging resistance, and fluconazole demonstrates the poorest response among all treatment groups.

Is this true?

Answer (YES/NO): NO